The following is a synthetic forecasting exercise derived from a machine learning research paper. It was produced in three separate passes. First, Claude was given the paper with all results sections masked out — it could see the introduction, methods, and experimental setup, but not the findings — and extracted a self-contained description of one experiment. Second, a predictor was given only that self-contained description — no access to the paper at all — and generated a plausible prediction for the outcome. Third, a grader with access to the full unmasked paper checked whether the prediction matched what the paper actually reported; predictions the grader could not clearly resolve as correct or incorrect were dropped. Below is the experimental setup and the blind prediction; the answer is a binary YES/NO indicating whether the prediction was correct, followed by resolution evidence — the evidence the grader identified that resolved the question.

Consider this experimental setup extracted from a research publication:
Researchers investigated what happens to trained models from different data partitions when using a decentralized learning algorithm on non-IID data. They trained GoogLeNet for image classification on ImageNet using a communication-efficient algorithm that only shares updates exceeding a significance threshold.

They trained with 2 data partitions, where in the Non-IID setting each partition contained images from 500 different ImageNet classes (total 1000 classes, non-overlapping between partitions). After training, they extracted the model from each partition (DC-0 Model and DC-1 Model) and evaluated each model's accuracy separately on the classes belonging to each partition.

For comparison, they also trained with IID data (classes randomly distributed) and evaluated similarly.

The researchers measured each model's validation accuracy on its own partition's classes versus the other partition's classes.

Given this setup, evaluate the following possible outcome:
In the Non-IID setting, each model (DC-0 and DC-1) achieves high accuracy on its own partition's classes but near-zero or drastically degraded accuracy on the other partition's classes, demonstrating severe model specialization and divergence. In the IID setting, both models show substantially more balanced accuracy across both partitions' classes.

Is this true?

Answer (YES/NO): YES